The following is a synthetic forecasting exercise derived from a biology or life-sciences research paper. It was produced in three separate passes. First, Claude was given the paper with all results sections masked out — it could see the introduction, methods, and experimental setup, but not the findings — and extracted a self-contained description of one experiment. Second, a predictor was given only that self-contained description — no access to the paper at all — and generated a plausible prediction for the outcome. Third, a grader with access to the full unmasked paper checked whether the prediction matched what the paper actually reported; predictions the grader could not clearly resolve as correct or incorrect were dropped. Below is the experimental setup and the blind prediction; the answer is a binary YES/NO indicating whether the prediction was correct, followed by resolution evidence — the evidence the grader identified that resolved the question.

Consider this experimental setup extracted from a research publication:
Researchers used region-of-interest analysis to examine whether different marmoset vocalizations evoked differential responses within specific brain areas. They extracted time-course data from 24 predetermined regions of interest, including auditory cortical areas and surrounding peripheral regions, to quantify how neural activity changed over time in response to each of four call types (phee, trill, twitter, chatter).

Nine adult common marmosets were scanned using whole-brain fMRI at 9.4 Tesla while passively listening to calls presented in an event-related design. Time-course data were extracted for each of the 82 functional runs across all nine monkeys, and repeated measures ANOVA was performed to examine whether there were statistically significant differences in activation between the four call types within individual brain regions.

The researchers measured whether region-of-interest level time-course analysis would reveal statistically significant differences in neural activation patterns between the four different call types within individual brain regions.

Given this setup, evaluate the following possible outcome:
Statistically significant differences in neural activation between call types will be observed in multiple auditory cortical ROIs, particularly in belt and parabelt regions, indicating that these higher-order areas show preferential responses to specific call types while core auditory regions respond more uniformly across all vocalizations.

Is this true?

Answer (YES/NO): NO